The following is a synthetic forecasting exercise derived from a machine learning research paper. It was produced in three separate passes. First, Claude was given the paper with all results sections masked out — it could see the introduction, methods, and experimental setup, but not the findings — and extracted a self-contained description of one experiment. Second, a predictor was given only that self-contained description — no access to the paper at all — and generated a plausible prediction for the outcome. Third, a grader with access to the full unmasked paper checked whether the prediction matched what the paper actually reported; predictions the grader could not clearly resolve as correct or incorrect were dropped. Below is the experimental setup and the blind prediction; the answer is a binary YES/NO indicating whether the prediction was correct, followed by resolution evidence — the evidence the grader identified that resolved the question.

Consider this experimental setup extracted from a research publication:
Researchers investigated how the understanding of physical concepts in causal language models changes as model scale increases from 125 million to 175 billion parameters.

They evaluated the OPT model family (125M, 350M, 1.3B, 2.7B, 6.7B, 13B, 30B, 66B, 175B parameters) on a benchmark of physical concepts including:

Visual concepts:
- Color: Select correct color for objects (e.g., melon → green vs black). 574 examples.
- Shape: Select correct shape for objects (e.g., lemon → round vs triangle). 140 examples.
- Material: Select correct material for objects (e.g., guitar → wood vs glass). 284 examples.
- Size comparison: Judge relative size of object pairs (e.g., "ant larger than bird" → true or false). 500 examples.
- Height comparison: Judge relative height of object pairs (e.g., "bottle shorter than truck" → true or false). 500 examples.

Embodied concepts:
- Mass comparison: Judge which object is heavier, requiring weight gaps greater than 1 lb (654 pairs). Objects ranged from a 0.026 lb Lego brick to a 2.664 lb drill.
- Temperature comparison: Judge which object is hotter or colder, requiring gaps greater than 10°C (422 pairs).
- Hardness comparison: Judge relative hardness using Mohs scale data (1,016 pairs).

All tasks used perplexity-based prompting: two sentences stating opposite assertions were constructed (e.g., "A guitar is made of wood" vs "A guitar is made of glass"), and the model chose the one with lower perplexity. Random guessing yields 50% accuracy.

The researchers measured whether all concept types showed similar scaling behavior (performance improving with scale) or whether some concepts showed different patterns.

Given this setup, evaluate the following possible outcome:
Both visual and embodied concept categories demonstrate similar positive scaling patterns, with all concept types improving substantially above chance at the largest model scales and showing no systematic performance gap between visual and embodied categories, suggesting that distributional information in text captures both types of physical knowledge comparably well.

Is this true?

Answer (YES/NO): NO